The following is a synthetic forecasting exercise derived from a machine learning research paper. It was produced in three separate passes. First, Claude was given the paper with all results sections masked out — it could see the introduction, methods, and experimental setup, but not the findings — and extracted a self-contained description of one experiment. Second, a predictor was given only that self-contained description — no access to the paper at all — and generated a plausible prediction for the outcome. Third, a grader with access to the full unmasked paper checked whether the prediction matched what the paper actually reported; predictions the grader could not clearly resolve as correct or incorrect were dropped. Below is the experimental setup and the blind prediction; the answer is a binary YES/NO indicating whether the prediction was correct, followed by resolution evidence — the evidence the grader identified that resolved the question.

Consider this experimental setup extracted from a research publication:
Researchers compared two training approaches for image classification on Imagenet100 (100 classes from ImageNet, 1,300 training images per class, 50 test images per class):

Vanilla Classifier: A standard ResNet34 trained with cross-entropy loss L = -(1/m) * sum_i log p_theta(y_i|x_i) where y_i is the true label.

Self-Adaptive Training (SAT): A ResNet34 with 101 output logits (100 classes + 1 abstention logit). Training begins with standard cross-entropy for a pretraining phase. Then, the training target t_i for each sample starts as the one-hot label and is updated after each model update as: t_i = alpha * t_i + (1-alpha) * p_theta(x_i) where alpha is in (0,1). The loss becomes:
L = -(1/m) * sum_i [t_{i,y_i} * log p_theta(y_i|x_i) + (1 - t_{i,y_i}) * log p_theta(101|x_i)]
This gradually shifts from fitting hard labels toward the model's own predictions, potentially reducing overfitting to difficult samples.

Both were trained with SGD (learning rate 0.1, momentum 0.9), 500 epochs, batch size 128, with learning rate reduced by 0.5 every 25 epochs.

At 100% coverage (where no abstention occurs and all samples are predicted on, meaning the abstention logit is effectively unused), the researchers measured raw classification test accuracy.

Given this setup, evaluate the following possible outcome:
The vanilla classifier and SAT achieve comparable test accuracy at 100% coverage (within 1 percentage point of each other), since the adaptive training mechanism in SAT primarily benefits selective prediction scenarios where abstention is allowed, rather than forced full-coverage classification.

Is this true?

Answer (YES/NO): YES